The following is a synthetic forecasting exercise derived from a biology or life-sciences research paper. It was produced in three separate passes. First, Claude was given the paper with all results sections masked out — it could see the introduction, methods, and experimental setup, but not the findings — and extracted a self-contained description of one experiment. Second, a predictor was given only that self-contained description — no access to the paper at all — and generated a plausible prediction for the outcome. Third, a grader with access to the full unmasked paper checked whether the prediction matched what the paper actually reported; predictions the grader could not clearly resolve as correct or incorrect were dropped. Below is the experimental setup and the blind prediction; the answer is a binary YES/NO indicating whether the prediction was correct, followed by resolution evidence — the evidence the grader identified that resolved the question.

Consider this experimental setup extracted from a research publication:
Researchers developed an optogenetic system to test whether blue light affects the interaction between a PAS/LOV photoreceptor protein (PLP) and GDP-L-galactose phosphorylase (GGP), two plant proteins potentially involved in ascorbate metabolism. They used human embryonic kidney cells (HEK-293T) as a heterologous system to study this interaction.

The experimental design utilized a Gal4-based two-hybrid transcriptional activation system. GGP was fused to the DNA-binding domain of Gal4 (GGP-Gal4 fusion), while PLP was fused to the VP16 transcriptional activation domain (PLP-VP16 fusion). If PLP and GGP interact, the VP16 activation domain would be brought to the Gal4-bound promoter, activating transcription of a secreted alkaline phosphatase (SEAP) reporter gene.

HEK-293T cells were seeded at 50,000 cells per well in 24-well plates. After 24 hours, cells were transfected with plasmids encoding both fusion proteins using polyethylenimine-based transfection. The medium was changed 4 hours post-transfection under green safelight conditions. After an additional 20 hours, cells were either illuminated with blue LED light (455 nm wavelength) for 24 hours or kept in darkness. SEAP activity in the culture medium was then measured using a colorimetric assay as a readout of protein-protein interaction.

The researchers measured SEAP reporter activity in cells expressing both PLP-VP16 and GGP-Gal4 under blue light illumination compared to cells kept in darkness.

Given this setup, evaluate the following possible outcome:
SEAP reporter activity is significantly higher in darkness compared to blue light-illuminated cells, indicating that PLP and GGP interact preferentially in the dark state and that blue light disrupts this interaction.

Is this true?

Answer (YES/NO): YES